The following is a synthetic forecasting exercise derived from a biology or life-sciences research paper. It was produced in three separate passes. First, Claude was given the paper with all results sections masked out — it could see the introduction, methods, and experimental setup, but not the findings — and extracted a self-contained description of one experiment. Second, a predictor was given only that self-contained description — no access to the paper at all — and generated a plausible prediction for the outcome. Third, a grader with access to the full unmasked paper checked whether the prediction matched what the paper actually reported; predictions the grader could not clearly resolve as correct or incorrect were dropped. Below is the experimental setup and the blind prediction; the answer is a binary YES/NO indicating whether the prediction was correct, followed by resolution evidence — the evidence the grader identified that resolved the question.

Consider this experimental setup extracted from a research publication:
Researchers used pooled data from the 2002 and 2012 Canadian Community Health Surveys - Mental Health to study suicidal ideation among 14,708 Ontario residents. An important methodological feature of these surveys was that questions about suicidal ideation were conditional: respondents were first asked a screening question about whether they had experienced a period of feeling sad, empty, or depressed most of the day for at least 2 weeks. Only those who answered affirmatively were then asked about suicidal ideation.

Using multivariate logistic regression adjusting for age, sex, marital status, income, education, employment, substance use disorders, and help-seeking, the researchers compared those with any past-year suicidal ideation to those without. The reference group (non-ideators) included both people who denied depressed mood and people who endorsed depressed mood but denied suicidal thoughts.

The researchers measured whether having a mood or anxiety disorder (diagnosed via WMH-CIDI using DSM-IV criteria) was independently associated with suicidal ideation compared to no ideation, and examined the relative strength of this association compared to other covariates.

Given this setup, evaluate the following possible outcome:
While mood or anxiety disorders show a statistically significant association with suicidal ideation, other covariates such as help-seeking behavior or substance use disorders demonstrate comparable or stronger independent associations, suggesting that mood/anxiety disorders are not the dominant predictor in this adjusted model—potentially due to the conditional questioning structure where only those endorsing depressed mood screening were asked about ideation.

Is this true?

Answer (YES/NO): YES